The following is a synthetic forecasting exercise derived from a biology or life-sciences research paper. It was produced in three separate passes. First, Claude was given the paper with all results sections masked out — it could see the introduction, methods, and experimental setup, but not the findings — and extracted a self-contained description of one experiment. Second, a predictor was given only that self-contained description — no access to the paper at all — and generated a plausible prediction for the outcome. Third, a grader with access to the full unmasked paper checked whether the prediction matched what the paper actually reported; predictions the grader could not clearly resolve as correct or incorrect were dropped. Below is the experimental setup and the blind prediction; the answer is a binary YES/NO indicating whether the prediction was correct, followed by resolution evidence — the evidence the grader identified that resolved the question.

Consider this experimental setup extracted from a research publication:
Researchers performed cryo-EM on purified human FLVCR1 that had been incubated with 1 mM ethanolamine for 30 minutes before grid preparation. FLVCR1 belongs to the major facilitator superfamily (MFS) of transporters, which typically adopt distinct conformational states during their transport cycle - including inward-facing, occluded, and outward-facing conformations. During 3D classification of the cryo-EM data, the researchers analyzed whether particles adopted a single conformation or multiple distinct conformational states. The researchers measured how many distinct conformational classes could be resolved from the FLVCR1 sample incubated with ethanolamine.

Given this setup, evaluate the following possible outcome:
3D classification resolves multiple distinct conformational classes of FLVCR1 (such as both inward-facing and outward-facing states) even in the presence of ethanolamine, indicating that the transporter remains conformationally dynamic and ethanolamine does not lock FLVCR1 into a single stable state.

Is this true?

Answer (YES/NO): NO